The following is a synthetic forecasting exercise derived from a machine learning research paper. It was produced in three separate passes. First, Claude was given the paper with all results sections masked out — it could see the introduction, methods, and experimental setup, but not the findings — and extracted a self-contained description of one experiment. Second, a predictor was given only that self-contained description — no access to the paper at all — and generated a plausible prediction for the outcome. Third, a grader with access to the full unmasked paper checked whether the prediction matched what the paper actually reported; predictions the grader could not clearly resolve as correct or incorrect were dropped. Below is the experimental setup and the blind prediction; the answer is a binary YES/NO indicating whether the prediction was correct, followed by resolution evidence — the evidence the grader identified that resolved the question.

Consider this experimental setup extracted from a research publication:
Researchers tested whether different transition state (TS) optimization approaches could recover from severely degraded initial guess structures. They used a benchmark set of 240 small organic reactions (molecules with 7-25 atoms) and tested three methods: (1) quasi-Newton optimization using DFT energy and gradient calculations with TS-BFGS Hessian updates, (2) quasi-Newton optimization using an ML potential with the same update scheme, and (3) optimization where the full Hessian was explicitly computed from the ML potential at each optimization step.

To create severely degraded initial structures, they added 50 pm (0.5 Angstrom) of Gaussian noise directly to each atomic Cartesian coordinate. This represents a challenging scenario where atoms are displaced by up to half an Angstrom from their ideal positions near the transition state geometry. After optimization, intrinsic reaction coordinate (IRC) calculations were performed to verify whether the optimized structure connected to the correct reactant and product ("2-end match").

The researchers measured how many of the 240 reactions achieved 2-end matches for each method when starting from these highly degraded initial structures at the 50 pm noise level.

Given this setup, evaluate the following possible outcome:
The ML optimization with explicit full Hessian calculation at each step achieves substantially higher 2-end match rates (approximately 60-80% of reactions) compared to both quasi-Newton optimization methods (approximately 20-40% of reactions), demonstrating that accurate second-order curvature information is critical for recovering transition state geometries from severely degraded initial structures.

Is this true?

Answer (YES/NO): NO